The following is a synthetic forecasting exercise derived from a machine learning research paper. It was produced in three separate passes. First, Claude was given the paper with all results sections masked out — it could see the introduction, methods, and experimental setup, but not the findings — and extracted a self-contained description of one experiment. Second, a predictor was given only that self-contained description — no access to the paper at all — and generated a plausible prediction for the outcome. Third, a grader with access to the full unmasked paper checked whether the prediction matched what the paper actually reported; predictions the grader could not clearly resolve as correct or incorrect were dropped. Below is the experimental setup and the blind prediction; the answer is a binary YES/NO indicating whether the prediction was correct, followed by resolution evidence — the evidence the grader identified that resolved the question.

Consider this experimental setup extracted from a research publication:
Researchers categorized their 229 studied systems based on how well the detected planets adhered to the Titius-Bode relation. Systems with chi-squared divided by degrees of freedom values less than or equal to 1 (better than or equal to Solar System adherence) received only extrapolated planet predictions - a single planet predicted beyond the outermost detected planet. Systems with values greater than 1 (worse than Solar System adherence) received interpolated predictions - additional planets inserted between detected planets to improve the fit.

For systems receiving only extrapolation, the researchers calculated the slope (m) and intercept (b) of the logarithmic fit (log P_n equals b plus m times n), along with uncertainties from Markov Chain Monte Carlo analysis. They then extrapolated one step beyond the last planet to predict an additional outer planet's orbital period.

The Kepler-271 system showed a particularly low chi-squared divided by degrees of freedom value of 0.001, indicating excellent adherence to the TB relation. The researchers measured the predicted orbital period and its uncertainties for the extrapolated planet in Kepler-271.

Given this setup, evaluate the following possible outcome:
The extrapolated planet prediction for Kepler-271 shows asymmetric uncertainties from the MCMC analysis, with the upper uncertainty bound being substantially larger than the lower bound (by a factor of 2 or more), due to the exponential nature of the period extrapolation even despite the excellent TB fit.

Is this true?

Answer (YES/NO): NO